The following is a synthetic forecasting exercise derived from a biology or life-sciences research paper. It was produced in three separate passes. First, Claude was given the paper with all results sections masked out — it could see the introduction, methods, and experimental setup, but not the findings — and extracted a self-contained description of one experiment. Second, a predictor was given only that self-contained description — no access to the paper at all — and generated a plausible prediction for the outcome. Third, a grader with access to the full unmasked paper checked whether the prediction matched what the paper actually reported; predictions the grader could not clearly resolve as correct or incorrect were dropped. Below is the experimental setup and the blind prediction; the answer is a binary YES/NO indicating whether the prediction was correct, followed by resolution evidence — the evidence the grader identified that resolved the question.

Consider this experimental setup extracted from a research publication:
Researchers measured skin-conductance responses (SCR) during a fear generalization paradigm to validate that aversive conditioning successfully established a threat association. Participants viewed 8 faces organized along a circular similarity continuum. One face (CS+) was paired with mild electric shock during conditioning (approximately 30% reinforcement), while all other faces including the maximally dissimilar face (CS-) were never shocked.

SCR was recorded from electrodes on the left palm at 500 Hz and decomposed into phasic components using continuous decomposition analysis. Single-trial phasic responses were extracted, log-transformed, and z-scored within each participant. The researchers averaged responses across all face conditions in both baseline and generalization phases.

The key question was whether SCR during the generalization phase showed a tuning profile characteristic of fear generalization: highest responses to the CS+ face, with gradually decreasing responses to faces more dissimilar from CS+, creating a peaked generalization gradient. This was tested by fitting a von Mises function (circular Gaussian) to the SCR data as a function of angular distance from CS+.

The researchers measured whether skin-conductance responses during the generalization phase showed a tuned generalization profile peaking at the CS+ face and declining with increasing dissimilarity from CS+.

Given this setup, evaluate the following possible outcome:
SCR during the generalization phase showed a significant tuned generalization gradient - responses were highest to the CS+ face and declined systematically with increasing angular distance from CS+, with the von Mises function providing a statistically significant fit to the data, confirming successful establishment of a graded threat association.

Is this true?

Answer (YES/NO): YES